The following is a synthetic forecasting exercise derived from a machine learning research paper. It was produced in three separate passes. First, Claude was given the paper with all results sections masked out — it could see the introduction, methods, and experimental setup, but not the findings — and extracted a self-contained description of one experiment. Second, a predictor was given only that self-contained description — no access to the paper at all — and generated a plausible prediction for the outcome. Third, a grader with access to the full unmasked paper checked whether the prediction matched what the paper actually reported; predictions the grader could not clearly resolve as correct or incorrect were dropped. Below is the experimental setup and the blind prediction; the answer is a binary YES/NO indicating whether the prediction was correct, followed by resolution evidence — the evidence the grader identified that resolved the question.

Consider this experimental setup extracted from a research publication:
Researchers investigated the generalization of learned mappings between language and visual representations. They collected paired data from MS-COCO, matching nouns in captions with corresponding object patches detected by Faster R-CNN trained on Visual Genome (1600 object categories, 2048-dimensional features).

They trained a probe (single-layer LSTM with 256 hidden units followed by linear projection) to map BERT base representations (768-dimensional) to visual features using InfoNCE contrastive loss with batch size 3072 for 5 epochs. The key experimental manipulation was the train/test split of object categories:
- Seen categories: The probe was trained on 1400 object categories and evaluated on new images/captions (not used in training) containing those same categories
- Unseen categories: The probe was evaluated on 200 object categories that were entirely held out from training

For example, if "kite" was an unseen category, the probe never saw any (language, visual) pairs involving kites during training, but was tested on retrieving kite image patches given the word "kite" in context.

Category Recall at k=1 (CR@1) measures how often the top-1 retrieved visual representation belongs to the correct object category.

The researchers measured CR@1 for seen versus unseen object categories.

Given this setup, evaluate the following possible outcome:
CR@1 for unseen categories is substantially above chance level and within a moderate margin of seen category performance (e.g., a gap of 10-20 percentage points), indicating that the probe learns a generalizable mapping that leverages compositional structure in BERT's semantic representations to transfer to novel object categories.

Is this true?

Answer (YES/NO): NO